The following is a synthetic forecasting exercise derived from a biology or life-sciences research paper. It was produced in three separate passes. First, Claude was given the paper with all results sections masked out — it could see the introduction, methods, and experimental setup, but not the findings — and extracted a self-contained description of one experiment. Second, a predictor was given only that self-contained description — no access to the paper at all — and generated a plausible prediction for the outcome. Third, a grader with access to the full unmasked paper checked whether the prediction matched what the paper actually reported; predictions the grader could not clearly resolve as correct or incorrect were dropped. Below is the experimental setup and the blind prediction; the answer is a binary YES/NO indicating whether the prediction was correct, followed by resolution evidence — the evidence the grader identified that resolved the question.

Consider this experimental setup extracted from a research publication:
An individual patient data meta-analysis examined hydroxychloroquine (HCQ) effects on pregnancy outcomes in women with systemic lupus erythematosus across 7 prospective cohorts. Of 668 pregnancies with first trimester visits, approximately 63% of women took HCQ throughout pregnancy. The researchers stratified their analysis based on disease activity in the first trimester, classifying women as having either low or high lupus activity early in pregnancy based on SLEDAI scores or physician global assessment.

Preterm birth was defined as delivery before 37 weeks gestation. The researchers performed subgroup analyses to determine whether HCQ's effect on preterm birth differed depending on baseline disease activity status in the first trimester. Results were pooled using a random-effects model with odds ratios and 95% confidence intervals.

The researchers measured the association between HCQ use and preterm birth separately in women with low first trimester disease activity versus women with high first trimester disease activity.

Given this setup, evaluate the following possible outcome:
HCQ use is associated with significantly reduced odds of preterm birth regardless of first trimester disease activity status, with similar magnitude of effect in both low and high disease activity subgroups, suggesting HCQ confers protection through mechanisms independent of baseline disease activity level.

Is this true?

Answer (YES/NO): NO